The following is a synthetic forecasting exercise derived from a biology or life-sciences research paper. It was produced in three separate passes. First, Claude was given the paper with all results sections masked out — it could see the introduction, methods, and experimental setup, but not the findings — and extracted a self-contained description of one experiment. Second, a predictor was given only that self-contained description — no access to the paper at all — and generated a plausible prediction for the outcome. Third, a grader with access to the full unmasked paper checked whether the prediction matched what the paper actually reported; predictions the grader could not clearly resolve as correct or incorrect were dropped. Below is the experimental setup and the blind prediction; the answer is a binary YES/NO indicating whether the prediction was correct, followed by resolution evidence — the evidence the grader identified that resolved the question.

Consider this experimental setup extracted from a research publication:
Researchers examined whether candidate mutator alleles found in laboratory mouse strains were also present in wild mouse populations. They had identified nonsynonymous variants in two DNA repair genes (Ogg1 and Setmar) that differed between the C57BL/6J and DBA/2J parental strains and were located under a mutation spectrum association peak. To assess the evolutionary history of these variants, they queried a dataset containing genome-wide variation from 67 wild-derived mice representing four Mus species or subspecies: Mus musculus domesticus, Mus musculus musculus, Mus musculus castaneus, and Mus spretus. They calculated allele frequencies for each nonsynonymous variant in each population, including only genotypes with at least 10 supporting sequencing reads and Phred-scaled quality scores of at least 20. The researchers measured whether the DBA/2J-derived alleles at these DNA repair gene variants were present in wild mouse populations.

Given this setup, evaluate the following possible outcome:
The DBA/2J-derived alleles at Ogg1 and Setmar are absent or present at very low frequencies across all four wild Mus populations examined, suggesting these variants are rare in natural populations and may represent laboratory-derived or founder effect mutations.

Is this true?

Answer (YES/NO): NO